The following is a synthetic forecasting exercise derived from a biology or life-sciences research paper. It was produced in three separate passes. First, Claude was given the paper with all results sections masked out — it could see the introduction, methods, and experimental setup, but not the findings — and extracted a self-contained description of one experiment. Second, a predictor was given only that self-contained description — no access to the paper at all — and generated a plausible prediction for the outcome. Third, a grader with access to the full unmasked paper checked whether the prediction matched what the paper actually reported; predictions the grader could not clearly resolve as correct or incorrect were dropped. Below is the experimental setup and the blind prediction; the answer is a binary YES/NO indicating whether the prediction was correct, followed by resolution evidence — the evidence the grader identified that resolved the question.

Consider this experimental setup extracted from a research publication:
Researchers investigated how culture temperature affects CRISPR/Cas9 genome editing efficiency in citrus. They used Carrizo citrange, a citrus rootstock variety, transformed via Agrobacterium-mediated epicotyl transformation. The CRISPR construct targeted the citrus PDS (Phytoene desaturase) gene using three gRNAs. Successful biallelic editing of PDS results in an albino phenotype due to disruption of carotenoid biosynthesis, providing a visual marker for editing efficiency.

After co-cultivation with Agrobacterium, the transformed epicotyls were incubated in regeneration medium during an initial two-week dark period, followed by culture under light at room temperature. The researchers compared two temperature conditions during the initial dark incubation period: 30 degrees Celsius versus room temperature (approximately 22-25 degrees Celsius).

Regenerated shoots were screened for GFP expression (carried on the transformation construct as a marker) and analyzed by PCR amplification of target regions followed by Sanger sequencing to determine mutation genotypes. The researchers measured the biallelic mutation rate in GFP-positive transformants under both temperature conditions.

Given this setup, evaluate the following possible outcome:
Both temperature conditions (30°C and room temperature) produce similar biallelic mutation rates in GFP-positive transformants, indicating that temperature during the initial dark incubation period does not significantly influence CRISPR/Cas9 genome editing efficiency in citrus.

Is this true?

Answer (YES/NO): NO